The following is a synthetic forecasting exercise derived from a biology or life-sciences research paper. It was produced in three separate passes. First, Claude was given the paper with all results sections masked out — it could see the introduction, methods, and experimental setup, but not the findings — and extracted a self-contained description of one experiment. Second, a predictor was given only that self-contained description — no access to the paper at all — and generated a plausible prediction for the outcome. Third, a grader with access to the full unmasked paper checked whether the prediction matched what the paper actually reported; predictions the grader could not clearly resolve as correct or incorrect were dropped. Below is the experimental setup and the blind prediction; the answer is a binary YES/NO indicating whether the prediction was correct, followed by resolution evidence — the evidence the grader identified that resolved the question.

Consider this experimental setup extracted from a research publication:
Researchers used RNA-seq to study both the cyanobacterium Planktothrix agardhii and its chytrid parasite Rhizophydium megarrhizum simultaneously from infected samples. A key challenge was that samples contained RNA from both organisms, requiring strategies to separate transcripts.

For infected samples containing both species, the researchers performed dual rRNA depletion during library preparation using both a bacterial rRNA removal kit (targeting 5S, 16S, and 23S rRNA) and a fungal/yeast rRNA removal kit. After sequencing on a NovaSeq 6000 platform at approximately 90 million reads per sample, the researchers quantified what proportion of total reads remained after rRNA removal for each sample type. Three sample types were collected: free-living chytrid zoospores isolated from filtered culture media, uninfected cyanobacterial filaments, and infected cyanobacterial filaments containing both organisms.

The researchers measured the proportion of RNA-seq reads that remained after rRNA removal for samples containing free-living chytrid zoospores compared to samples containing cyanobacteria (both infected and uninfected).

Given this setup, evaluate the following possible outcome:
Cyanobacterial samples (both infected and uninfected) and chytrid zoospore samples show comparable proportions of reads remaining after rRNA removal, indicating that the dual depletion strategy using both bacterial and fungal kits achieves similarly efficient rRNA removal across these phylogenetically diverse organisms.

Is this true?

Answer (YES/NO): NO